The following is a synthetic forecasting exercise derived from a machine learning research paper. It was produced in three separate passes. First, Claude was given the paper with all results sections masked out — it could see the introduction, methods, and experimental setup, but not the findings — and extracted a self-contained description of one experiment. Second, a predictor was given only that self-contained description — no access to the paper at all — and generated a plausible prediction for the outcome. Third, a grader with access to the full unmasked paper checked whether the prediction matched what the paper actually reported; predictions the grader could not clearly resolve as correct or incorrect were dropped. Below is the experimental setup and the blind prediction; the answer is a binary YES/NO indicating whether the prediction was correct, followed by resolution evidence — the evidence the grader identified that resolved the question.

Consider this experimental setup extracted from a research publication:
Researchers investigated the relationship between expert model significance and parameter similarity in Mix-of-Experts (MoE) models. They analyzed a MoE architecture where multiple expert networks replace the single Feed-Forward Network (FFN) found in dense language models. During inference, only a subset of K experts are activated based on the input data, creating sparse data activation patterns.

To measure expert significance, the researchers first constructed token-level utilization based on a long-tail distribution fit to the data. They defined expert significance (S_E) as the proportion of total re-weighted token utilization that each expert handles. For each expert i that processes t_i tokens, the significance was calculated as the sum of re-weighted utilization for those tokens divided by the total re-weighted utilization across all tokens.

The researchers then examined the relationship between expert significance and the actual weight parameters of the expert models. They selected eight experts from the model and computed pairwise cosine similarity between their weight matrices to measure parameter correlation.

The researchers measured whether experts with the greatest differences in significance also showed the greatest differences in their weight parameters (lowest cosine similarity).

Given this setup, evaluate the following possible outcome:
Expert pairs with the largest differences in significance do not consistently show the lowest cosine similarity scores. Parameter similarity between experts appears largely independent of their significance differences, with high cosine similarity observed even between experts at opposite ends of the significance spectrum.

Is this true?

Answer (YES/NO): NO